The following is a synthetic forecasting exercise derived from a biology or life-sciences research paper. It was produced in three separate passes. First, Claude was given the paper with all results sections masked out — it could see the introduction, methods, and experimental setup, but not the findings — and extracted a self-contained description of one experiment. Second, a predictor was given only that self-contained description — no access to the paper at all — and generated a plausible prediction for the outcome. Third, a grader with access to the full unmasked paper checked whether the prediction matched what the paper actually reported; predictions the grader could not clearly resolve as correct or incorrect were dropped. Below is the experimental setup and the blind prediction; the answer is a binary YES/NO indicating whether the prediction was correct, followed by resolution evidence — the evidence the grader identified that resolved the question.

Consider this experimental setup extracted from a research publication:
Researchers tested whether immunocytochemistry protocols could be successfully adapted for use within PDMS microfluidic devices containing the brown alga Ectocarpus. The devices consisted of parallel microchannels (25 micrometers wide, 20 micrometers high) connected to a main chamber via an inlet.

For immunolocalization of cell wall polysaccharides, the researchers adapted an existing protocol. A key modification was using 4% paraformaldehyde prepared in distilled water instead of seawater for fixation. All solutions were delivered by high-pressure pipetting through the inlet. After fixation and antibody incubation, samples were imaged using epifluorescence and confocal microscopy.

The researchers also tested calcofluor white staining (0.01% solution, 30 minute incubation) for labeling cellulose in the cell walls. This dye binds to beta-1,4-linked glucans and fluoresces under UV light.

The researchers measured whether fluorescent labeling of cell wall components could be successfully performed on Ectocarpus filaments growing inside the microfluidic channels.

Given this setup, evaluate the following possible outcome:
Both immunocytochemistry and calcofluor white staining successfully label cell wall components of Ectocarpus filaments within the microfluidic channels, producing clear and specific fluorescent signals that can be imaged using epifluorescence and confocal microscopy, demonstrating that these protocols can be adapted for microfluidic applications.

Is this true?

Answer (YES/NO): YES